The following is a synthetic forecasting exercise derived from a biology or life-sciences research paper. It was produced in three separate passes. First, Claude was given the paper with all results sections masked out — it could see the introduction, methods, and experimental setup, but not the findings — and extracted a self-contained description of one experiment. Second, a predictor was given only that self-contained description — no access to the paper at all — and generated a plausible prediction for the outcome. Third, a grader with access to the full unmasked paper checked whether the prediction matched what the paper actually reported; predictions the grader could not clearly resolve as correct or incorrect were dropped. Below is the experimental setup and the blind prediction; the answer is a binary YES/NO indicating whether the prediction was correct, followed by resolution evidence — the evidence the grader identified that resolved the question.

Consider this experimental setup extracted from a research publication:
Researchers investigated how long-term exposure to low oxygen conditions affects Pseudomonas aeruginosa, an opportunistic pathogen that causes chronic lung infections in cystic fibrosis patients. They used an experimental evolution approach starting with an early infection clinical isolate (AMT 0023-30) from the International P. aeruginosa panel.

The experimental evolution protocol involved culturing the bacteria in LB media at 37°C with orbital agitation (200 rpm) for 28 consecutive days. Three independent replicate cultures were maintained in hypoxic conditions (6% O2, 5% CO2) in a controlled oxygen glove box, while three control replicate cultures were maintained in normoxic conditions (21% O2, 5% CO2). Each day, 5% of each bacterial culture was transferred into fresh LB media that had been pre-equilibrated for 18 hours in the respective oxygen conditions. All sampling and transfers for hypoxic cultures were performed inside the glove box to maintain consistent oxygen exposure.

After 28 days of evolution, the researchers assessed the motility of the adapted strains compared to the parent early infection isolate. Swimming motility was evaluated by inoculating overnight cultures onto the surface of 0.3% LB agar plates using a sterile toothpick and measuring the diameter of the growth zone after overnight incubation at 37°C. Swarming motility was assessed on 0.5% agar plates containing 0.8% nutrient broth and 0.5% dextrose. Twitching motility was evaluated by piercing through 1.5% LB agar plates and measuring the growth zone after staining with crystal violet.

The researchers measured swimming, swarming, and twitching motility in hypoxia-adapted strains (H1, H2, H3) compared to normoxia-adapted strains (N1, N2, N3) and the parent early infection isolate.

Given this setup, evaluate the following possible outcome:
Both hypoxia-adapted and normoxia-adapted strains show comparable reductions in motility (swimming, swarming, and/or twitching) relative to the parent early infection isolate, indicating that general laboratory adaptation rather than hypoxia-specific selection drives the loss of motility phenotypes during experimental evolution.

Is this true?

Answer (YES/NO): NO